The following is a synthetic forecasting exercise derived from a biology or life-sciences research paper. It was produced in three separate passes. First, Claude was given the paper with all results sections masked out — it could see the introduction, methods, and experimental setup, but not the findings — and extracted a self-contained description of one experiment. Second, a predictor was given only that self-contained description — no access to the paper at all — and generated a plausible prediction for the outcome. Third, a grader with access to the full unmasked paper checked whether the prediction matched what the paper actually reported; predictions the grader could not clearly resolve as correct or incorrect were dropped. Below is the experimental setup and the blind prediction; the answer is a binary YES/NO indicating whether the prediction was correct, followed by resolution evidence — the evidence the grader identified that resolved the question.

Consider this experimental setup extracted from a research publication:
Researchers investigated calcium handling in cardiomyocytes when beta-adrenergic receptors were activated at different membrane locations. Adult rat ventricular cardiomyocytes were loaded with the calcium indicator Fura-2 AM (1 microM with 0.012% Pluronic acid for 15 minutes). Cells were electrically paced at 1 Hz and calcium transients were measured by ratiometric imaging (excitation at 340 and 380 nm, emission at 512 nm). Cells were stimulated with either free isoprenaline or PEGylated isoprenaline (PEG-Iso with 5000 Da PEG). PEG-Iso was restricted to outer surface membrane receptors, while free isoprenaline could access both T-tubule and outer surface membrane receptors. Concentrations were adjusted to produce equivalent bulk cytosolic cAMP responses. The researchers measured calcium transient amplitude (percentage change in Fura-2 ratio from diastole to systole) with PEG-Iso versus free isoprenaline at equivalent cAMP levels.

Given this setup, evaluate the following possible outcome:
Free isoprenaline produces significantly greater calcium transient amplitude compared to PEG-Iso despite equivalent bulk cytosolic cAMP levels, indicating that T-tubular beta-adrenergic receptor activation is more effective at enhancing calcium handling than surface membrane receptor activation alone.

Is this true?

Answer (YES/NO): NO